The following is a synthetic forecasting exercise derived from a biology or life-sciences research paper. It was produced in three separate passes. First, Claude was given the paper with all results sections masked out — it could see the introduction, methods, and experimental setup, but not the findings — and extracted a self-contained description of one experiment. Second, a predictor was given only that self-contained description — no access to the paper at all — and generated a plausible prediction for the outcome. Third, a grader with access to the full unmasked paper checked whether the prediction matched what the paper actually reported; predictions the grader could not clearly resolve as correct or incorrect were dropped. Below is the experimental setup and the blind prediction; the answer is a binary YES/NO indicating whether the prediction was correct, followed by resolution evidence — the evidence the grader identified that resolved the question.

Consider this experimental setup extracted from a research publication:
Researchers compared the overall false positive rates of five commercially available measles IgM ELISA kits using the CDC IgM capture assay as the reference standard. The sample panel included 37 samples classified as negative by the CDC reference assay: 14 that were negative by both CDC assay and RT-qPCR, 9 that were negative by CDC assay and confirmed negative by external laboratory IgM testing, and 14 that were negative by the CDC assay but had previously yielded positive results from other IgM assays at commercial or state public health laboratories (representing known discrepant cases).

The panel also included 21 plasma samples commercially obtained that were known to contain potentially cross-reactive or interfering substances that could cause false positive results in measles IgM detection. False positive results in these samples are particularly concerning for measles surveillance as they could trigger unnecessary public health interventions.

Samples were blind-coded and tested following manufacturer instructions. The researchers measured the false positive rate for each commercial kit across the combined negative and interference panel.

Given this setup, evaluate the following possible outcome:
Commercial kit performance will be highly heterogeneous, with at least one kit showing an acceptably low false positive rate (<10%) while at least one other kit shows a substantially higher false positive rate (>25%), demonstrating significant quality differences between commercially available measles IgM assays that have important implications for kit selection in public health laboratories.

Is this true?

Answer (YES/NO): NO